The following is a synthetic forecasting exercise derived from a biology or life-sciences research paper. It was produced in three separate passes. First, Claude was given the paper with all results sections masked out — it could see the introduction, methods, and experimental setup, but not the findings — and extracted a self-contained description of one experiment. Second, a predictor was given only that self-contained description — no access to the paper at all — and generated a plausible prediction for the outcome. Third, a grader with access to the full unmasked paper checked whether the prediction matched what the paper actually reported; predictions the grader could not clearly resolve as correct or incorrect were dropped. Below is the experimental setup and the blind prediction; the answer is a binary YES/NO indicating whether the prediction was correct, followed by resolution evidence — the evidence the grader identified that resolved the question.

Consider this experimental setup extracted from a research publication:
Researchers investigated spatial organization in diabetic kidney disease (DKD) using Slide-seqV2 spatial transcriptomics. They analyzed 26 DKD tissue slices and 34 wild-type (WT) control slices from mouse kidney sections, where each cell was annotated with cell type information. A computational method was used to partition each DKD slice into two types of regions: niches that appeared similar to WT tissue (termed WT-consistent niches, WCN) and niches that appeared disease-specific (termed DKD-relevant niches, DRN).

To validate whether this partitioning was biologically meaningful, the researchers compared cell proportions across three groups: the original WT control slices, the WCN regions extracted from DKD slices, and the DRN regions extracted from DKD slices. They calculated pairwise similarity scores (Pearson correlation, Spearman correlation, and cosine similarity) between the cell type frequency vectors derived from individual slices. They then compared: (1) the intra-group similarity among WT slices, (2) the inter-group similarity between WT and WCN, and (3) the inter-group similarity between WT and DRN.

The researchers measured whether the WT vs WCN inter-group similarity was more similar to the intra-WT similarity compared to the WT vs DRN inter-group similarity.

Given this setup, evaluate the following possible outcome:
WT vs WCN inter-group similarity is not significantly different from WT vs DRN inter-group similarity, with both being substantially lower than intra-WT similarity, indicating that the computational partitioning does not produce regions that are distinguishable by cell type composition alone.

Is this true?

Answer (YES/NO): NO